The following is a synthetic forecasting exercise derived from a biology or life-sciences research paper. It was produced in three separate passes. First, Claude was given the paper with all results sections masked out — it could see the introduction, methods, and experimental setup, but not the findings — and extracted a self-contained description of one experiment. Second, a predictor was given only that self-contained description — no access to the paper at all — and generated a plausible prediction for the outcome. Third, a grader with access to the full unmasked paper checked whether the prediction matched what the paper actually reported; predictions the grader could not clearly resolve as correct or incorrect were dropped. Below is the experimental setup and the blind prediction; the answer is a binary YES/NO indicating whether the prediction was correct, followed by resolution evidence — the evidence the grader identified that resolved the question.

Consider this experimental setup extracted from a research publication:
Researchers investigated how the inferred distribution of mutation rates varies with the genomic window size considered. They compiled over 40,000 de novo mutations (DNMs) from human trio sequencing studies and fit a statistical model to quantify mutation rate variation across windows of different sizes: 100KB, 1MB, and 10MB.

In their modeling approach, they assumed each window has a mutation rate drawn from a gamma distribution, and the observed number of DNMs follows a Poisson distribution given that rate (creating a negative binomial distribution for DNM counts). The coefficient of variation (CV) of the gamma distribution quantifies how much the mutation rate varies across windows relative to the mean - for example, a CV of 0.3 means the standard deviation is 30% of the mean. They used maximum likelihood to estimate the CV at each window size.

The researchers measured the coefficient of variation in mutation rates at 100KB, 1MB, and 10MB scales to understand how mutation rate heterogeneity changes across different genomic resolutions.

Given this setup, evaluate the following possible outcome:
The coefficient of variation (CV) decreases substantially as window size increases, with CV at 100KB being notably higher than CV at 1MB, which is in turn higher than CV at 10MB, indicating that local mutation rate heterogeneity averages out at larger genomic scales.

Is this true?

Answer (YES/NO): NO